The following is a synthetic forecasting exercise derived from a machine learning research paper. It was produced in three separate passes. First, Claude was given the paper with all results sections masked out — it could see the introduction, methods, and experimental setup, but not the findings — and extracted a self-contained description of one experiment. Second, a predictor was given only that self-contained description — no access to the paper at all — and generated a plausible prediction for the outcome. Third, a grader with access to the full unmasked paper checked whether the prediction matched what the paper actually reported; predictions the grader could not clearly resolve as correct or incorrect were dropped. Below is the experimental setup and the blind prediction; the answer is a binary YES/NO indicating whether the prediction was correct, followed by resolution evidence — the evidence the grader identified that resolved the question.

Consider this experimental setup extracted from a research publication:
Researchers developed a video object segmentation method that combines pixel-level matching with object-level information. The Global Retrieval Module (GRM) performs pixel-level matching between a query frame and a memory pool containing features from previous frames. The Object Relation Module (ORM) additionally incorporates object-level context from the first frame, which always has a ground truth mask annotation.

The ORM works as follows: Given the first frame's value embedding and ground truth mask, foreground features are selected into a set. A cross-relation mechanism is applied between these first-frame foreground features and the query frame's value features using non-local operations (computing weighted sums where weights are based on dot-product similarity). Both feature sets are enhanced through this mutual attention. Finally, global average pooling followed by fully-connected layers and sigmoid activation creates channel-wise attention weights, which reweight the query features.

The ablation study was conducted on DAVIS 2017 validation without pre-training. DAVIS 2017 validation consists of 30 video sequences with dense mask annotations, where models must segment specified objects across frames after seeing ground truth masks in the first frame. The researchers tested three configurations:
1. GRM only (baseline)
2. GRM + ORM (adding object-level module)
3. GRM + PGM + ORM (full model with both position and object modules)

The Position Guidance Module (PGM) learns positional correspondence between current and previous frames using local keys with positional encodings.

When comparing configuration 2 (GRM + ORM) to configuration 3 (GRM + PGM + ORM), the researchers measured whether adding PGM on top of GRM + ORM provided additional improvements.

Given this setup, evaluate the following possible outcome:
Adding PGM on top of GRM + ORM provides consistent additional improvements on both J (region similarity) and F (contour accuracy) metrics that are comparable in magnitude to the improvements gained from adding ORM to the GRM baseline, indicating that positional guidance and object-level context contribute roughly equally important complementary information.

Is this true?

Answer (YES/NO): NO